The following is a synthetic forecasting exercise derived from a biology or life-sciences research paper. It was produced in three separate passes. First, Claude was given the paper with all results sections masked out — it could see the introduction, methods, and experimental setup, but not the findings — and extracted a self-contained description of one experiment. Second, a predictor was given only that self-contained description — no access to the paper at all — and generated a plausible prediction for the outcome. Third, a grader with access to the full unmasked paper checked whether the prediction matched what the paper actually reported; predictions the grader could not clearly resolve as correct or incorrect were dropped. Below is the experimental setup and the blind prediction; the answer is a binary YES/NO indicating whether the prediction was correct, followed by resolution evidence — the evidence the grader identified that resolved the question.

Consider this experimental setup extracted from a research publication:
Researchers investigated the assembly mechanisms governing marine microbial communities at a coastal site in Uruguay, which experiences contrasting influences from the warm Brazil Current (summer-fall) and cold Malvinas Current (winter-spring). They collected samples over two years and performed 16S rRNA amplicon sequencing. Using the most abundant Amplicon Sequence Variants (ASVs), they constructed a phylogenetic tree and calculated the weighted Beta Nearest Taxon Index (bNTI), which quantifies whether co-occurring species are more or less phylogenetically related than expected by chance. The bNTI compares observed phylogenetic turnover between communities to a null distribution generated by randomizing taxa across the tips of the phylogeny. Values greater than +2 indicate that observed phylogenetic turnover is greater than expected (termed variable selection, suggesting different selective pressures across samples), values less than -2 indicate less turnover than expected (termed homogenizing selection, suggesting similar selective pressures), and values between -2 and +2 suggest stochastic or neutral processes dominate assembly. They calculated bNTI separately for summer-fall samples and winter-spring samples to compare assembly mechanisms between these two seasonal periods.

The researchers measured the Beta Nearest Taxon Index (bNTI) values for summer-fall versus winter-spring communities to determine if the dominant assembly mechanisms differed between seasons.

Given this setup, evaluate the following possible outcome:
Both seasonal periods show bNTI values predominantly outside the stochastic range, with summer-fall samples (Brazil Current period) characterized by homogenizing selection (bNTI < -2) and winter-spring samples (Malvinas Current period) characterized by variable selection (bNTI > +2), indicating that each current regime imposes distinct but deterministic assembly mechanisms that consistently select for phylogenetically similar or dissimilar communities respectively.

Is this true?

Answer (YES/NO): NO